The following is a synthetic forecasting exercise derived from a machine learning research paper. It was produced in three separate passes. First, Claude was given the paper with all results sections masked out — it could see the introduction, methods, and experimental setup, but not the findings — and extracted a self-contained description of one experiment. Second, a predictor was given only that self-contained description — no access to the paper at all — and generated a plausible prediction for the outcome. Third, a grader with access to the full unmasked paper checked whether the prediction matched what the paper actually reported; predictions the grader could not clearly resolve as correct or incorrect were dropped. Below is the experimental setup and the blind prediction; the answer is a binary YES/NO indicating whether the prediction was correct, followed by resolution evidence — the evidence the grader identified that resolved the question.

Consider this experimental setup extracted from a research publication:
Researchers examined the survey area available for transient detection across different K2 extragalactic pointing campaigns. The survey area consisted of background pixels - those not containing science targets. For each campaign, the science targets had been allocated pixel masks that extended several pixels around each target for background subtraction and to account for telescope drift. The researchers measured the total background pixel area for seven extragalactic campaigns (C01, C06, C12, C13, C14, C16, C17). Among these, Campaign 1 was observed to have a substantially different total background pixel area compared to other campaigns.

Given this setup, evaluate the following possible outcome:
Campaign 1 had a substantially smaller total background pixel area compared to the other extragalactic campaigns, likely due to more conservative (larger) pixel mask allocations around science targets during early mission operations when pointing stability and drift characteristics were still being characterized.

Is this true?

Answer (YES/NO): NO